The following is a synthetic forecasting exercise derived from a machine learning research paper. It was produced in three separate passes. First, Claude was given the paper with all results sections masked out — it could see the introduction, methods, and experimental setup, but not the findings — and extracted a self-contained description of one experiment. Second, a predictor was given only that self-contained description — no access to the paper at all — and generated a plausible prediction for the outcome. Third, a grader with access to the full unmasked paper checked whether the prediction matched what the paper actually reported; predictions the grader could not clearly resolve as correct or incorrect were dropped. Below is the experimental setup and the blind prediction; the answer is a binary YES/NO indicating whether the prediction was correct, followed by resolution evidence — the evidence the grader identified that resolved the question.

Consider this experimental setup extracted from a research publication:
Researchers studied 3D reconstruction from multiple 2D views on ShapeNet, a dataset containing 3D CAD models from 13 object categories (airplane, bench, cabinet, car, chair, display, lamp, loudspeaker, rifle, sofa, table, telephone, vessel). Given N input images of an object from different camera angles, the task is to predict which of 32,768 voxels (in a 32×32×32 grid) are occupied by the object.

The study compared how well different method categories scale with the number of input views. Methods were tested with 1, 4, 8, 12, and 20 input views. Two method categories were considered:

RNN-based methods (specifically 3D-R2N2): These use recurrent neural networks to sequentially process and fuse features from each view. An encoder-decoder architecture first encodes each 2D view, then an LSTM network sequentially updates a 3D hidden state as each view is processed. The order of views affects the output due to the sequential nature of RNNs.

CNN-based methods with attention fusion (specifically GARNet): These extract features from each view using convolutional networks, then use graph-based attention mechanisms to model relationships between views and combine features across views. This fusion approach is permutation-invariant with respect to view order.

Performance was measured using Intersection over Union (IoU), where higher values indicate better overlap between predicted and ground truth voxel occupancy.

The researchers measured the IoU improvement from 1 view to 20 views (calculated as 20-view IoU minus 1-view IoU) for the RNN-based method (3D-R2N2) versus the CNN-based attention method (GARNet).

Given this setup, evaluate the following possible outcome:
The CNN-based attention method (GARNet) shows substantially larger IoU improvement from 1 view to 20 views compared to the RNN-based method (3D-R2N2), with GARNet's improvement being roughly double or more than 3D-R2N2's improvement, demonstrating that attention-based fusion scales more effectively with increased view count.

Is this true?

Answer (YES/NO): NO